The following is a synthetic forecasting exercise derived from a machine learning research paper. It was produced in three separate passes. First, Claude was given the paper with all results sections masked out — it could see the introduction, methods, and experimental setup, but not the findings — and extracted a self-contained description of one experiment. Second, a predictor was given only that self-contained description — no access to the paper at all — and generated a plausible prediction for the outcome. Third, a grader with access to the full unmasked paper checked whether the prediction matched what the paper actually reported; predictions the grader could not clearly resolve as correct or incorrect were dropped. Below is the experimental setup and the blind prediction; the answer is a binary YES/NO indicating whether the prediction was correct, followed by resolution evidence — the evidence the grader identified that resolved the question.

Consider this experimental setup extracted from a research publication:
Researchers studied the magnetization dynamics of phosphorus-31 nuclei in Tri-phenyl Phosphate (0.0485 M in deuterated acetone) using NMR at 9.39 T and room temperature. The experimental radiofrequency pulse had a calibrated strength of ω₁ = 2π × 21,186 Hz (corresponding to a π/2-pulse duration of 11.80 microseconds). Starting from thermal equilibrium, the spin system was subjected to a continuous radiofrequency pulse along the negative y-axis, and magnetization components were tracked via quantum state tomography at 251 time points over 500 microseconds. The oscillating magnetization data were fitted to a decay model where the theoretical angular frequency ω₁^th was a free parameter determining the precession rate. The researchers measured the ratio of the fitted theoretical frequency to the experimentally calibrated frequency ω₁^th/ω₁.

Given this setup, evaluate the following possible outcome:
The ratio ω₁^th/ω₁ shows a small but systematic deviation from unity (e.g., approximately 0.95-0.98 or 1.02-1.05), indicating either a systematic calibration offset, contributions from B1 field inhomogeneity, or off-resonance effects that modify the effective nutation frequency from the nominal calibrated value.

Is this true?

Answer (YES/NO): YES